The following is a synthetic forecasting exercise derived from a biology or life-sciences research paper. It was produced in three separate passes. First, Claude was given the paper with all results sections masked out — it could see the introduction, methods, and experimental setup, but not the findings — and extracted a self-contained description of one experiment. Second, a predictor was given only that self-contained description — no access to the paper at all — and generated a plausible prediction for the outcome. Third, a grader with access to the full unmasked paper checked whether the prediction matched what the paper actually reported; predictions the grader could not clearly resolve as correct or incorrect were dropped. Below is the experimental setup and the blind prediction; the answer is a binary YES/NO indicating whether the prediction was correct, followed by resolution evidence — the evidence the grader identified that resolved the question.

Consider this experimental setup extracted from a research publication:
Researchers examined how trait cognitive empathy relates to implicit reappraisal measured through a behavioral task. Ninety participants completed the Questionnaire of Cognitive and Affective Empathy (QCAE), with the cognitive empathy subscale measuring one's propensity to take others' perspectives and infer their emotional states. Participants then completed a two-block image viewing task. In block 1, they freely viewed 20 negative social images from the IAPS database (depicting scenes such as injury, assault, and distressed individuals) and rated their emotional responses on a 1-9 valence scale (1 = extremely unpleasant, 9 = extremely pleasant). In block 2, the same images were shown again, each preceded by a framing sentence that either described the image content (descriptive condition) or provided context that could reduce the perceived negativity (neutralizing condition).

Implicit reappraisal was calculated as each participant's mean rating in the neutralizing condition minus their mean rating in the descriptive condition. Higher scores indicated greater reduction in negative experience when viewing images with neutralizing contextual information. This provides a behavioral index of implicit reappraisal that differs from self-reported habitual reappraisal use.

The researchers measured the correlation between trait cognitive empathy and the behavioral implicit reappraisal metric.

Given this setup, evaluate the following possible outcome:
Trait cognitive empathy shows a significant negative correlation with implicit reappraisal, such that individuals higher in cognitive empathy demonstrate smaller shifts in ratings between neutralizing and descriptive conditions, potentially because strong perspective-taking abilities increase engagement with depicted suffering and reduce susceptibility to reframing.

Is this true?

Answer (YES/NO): NO